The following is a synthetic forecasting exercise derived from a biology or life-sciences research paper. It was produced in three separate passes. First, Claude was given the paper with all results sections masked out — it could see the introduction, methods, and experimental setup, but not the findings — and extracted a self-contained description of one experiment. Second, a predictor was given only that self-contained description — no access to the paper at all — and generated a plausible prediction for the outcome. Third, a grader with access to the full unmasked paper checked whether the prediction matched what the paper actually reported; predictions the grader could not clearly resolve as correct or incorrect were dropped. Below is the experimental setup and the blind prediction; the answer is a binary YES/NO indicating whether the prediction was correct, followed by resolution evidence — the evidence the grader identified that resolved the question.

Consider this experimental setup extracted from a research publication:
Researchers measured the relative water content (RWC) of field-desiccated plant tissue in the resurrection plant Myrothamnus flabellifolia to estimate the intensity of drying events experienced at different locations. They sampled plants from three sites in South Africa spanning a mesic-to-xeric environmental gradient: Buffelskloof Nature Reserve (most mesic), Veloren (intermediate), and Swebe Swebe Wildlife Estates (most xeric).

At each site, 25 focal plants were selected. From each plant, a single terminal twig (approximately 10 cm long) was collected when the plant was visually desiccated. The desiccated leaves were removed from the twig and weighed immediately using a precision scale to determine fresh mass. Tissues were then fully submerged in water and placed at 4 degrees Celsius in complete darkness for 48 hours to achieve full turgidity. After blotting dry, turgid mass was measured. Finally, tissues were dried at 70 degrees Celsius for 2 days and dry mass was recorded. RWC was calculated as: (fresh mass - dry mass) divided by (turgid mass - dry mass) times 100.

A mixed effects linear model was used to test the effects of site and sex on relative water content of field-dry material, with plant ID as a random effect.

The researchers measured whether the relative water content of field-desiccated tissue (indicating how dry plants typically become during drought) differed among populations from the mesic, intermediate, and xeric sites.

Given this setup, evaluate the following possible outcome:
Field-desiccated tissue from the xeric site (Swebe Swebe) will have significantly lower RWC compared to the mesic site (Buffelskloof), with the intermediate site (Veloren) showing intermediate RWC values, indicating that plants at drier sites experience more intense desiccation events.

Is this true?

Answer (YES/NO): NO